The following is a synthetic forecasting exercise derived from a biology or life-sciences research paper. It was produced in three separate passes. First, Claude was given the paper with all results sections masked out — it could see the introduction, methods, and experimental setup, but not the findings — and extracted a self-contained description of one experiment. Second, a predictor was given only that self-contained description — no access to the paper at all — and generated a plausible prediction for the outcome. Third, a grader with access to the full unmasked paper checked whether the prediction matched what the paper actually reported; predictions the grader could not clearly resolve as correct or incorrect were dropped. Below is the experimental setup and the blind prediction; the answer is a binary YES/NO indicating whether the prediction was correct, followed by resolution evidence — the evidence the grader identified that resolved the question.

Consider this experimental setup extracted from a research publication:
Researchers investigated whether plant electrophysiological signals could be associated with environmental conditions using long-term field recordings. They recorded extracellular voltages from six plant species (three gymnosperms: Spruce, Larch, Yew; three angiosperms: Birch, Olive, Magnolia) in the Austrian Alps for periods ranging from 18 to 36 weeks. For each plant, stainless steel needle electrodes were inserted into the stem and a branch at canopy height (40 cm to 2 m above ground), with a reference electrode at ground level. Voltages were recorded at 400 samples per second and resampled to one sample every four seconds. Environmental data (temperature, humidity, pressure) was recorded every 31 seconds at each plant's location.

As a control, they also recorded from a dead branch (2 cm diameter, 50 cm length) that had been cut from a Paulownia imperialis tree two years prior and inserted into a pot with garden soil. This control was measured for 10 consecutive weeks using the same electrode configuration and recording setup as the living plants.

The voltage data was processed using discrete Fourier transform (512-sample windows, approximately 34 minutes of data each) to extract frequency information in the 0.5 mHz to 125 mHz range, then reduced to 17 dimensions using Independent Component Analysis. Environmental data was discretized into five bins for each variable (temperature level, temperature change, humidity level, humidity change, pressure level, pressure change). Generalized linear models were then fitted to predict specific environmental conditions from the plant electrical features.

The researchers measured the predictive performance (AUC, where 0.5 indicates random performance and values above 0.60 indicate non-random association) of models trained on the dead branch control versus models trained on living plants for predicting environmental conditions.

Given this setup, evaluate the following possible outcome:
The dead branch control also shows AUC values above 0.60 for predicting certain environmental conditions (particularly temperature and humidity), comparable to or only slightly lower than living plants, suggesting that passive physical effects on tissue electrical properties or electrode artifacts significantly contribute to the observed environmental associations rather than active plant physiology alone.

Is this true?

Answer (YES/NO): NO